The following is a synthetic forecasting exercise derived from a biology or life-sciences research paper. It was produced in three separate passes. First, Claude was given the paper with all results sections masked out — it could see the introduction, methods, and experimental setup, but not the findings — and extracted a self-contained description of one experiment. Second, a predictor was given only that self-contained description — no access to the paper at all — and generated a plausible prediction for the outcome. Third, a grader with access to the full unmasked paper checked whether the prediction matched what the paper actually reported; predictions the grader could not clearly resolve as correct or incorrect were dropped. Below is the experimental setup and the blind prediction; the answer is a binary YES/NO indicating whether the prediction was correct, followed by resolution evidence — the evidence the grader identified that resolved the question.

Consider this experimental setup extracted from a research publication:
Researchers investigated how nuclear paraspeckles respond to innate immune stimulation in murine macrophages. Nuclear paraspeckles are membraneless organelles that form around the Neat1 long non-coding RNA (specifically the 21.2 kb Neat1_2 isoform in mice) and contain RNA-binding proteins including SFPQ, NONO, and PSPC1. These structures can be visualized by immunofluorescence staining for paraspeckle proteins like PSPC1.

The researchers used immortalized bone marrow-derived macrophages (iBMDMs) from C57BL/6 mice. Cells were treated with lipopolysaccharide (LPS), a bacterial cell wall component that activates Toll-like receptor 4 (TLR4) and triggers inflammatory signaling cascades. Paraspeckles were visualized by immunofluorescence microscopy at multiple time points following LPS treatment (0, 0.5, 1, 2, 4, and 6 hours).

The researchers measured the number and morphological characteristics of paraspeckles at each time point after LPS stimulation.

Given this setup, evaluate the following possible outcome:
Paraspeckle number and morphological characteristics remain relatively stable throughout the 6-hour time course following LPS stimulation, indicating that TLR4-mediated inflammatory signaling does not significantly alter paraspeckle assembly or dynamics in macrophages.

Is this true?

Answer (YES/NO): NO